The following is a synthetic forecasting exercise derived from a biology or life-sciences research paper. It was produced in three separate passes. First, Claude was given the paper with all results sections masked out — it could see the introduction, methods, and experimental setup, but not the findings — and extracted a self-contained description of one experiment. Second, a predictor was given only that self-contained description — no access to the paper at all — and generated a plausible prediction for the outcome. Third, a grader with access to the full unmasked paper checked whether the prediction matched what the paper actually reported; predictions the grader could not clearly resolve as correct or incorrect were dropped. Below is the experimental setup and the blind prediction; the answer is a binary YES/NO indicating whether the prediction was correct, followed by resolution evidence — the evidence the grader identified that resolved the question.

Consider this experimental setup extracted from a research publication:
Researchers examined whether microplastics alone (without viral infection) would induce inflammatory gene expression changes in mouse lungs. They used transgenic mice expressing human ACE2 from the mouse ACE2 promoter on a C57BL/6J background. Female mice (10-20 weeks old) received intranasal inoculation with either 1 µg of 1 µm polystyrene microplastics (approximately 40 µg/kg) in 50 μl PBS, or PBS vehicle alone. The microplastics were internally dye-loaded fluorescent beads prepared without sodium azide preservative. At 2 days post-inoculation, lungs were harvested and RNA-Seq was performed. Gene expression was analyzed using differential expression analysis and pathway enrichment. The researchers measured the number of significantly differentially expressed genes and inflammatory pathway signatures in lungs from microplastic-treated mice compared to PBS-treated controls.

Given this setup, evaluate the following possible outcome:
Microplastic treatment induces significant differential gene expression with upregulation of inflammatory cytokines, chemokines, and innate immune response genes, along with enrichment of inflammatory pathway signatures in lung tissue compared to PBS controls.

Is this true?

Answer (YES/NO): NO